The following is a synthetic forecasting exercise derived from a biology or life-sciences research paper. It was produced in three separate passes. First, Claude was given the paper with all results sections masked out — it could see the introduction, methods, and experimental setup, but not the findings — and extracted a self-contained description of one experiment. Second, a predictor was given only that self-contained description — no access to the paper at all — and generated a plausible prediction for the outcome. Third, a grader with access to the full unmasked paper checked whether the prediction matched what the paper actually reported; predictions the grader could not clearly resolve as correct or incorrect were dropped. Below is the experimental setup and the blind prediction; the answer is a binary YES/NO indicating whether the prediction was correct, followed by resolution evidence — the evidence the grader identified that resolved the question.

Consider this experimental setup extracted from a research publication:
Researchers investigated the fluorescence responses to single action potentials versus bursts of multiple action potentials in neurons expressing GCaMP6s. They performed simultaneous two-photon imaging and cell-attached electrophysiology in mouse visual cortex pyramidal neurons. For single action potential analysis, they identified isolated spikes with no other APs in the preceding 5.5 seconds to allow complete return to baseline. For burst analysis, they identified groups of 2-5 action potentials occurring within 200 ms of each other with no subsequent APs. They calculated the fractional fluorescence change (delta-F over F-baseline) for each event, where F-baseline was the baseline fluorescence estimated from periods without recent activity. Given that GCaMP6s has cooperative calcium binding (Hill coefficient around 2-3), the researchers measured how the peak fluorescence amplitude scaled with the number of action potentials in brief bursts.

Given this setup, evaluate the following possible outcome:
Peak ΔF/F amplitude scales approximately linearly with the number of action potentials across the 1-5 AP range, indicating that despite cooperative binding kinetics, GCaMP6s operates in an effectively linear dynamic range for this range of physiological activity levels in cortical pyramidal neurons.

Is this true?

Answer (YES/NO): NO